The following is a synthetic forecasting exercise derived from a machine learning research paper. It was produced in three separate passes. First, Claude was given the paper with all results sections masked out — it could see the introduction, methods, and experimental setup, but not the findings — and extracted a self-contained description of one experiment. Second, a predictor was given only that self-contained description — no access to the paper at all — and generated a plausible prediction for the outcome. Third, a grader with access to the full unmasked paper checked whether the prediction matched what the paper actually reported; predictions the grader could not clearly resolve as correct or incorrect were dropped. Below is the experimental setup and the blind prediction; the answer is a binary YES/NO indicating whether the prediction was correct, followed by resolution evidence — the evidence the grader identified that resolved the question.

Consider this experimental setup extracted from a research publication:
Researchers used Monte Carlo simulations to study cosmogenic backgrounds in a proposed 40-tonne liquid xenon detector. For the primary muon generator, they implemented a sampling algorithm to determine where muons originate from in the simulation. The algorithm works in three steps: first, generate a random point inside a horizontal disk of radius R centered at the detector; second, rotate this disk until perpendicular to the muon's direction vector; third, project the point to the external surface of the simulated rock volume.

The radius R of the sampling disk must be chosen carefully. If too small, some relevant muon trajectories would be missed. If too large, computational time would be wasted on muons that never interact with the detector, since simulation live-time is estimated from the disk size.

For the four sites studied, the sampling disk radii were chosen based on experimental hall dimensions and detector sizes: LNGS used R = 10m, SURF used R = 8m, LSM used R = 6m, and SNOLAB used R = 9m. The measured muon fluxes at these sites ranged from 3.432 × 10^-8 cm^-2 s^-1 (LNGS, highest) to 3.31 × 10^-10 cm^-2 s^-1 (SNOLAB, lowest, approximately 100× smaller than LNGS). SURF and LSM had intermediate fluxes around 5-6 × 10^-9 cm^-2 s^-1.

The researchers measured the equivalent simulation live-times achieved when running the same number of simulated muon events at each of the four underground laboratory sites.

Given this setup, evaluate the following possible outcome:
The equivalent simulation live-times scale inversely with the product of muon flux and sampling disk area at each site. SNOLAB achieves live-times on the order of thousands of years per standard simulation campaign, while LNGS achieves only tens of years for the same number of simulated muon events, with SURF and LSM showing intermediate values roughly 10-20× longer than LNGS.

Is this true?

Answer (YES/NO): NO